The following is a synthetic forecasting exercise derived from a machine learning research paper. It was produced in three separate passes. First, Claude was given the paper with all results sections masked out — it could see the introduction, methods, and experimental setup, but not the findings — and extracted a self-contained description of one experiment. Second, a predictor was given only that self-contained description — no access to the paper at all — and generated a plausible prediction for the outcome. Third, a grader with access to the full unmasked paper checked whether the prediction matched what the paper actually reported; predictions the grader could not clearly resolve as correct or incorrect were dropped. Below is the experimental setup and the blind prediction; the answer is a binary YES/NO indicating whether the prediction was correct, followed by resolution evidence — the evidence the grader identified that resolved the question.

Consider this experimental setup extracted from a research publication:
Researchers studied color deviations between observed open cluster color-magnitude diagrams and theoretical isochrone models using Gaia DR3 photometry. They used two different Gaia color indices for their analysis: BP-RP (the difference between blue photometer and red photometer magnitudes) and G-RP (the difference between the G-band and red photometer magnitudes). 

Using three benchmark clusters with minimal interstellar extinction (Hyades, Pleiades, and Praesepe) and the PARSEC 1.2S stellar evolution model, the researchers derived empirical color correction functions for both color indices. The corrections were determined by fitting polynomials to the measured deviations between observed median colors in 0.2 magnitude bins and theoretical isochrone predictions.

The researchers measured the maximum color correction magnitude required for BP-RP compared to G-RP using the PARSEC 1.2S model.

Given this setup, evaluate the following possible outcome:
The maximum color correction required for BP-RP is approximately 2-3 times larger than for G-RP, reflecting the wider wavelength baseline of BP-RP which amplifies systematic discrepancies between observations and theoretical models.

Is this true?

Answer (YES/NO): NO